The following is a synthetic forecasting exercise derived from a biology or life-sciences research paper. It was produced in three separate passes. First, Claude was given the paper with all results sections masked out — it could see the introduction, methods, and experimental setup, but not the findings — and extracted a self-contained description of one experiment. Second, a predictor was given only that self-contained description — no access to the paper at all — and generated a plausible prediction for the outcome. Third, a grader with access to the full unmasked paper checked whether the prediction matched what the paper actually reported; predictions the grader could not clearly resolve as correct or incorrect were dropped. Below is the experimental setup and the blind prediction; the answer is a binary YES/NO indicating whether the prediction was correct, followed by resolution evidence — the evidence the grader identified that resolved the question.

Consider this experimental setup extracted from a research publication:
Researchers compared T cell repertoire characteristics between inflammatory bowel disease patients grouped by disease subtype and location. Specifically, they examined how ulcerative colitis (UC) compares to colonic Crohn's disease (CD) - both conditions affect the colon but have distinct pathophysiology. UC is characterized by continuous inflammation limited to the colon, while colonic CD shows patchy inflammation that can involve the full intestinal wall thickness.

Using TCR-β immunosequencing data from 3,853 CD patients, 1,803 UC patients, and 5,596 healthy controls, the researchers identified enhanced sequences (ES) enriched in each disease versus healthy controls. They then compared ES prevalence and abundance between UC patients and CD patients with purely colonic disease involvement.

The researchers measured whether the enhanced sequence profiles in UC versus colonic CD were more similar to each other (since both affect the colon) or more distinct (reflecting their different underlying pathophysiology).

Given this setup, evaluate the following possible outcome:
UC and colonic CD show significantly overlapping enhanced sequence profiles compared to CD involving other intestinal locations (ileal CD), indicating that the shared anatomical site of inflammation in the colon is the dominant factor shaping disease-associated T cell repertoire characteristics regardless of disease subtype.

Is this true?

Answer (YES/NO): NO